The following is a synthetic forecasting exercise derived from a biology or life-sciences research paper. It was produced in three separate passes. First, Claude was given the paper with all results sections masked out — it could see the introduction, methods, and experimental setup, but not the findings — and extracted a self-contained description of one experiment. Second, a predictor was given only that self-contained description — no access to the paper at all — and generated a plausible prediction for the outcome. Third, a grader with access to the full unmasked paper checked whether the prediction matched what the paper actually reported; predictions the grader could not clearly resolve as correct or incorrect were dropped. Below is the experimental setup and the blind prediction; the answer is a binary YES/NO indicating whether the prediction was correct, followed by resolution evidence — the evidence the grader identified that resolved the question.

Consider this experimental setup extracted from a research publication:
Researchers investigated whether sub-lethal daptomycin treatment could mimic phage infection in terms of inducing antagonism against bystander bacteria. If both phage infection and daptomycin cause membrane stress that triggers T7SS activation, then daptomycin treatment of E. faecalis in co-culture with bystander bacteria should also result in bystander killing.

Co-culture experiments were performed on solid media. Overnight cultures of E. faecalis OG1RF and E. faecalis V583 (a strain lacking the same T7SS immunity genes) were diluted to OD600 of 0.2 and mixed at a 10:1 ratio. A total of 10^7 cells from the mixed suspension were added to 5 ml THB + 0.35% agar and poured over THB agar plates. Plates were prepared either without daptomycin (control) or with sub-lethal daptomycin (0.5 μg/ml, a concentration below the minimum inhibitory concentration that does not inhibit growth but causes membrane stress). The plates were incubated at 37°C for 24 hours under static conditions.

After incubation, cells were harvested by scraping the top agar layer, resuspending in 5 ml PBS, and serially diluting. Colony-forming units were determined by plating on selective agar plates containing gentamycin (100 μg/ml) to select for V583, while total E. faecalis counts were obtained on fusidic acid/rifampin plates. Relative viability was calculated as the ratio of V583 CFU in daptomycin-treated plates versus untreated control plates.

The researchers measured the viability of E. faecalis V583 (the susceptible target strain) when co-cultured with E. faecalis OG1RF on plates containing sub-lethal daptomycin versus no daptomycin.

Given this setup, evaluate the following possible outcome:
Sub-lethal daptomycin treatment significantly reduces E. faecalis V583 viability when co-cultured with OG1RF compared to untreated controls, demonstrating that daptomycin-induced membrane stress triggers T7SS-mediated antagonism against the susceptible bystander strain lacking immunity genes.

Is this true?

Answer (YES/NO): YES